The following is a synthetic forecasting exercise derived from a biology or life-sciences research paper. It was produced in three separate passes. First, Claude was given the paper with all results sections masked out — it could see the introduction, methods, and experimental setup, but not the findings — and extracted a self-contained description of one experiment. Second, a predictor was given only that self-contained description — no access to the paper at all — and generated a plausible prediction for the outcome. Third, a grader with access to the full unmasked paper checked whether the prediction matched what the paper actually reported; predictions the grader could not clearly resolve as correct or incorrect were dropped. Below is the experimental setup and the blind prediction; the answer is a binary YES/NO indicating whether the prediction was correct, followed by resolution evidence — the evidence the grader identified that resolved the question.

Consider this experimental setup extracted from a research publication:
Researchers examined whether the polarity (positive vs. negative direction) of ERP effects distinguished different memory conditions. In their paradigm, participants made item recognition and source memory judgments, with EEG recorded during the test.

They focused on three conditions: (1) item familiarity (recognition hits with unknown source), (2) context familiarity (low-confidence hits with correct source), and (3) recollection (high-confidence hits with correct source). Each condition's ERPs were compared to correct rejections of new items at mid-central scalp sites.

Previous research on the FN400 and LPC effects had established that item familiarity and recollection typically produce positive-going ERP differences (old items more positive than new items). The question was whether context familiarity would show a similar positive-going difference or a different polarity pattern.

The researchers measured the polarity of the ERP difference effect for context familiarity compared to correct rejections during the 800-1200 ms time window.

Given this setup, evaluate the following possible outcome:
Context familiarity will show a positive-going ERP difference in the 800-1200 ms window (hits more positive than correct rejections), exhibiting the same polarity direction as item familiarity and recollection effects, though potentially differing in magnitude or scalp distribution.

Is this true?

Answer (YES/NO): NO